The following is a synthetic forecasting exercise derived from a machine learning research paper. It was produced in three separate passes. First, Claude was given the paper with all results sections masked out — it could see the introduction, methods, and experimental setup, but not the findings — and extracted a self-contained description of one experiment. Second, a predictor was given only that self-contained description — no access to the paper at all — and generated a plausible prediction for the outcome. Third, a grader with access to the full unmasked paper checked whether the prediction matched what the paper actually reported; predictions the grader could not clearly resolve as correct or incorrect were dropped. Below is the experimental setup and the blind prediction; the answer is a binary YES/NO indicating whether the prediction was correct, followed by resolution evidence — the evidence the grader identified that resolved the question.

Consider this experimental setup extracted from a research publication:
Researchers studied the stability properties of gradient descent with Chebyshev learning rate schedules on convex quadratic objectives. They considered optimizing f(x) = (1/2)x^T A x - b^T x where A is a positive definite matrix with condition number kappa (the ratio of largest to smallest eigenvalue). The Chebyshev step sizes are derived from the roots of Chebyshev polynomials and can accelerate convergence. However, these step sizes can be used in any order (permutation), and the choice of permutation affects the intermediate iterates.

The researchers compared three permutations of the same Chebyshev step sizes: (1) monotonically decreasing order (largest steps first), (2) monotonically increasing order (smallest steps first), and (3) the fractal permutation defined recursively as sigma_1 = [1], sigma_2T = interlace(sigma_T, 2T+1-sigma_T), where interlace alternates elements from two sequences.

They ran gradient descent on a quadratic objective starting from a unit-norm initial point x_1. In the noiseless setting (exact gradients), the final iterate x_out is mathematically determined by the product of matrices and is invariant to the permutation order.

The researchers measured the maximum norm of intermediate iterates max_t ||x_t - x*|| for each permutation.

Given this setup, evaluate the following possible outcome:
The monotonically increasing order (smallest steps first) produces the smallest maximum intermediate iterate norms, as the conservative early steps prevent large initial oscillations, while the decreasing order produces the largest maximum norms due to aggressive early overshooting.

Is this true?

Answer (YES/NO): NO